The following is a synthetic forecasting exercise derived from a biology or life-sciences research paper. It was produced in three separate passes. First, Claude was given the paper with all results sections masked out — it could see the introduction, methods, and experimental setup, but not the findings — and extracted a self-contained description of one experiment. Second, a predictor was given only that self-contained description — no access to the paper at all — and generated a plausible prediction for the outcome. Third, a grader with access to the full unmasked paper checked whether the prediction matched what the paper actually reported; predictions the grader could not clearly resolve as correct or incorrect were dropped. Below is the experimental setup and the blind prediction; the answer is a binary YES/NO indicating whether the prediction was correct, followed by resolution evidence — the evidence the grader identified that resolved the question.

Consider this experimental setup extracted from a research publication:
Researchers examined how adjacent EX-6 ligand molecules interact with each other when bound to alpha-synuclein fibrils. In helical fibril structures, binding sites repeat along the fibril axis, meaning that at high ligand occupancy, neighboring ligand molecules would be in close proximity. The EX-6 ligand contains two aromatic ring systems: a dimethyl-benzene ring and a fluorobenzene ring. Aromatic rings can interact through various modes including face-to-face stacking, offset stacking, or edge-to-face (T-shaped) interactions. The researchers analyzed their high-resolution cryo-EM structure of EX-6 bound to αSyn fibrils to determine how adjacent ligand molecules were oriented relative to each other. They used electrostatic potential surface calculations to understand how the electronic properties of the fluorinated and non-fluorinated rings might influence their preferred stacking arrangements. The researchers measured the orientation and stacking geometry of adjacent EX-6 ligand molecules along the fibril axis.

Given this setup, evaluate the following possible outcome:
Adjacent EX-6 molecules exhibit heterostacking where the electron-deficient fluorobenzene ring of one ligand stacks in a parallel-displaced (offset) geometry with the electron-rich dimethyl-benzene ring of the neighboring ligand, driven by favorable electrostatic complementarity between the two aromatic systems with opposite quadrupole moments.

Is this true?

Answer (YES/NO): NO